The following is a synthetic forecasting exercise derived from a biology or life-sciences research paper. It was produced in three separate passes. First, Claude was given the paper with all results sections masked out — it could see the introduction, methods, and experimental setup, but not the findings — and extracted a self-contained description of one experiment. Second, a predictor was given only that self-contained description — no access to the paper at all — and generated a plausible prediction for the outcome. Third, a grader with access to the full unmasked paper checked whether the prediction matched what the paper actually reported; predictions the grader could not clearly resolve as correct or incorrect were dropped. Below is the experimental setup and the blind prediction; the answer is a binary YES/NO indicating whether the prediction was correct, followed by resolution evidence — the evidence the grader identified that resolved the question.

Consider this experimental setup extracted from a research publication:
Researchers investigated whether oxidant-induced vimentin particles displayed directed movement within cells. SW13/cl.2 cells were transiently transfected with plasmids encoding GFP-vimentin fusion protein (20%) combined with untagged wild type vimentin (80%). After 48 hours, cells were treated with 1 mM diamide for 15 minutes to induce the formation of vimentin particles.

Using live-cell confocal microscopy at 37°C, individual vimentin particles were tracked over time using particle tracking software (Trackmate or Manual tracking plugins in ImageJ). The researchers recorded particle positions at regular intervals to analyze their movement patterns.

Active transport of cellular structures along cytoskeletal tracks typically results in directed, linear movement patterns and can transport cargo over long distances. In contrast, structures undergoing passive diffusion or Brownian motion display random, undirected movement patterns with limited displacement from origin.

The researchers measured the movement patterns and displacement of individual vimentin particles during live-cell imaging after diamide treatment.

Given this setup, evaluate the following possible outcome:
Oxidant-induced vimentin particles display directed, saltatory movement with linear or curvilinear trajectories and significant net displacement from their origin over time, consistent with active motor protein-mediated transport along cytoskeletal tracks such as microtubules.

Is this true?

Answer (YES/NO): NO